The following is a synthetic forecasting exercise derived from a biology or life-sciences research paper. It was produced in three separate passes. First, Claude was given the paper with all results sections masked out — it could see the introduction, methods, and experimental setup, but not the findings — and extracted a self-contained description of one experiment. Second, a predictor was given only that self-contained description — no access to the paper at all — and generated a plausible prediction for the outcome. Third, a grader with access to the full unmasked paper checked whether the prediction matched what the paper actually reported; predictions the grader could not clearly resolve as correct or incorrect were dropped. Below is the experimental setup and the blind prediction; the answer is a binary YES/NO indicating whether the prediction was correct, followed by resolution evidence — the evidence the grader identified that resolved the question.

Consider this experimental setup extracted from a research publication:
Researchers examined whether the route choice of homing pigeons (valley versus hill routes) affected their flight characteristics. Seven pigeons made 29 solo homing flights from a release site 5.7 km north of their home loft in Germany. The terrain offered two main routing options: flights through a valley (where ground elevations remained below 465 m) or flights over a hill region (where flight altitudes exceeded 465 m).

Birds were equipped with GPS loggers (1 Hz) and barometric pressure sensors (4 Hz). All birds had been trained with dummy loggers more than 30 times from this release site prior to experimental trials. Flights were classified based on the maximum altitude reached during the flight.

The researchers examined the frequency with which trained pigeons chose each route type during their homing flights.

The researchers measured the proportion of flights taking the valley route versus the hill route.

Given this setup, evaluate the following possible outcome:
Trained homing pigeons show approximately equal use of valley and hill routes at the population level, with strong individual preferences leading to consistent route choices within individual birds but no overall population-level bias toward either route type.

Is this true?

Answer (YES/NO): NO